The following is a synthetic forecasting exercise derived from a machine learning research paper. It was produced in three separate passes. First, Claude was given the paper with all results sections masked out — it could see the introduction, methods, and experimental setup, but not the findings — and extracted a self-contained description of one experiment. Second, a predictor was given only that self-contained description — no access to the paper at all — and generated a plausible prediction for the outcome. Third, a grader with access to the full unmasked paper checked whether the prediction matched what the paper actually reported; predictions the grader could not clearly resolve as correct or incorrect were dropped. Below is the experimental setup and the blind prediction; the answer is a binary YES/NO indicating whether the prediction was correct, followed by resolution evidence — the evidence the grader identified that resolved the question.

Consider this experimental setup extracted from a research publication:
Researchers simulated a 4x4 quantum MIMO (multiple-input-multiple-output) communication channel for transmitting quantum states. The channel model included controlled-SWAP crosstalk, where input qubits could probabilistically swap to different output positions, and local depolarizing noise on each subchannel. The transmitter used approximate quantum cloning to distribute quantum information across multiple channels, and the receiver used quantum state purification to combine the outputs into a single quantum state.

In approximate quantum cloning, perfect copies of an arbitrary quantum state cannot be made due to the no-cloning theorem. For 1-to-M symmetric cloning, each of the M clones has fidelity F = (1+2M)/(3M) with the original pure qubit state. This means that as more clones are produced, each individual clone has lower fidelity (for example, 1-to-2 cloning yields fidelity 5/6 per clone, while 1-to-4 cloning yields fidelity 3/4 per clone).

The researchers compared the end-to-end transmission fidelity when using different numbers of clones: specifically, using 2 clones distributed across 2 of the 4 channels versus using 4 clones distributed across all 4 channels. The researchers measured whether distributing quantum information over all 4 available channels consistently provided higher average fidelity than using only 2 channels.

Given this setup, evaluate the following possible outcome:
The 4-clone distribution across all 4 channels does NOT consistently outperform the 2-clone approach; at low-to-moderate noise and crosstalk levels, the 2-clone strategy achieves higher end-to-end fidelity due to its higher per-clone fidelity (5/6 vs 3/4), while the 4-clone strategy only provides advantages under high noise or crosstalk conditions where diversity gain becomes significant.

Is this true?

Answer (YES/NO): NO